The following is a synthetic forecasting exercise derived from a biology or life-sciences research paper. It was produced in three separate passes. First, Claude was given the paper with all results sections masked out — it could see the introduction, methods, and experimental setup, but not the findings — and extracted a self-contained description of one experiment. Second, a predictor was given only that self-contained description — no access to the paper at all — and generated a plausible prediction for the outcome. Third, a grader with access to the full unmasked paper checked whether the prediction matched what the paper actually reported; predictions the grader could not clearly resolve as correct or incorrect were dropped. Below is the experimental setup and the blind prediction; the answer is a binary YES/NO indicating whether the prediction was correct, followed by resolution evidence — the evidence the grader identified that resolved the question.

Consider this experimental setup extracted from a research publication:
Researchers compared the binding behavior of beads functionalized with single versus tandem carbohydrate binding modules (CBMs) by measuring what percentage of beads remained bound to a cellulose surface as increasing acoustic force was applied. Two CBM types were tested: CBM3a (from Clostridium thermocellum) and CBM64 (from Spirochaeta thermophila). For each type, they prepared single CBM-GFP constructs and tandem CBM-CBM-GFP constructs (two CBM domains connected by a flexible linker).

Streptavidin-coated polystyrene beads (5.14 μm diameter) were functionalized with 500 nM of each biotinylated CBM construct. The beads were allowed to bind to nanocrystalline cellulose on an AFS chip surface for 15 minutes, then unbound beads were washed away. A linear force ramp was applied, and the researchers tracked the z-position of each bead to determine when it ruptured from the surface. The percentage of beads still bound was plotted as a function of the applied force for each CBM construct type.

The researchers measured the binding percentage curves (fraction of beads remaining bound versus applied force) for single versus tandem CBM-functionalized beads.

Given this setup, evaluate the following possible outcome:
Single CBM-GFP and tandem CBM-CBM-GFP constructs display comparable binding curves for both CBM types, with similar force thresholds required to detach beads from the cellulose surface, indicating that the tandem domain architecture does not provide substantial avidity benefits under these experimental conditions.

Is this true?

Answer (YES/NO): NO